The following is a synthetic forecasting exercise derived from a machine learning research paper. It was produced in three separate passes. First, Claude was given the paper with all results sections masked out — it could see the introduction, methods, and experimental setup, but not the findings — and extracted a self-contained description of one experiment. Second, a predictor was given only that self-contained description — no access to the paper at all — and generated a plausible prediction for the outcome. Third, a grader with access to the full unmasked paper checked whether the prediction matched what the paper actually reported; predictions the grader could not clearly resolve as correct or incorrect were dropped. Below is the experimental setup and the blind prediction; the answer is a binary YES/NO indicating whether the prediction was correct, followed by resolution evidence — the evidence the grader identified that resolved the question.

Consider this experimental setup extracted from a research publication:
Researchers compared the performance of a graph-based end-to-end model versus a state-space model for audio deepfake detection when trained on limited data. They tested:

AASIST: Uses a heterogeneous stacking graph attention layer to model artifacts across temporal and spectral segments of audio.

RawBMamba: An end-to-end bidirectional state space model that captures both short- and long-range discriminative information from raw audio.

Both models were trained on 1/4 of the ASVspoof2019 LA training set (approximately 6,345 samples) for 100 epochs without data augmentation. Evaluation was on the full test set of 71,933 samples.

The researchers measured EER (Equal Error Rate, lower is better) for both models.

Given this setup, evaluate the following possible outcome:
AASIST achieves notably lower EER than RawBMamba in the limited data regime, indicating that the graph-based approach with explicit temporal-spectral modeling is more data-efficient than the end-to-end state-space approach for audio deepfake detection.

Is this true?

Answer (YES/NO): YES